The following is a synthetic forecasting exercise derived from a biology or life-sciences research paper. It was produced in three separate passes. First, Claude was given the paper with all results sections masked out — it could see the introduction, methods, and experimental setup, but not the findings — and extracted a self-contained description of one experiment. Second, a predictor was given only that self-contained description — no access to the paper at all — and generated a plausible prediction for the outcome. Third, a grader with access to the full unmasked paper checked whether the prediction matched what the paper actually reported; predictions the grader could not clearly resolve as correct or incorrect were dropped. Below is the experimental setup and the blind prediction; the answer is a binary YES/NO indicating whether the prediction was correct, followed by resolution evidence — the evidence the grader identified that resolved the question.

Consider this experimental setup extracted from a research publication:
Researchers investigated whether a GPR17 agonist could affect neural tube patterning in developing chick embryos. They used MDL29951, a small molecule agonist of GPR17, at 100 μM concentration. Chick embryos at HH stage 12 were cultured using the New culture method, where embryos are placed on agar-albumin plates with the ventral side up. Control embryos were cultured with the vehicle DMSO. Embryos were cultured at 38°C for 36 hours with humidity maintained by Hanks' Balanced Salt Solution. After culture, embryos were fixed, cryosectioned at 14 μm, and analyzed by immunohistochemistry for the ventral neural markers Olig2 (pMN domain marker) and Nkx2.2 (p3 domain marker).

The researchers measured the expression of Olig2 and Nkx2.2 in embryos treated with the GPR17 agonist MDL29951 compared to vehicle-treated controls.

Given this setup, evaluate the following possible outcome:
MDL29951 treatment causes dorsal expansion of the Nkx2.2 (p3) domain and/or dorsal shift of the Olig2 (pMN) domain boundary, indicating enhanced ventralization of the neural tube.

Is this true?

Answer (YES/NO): NO